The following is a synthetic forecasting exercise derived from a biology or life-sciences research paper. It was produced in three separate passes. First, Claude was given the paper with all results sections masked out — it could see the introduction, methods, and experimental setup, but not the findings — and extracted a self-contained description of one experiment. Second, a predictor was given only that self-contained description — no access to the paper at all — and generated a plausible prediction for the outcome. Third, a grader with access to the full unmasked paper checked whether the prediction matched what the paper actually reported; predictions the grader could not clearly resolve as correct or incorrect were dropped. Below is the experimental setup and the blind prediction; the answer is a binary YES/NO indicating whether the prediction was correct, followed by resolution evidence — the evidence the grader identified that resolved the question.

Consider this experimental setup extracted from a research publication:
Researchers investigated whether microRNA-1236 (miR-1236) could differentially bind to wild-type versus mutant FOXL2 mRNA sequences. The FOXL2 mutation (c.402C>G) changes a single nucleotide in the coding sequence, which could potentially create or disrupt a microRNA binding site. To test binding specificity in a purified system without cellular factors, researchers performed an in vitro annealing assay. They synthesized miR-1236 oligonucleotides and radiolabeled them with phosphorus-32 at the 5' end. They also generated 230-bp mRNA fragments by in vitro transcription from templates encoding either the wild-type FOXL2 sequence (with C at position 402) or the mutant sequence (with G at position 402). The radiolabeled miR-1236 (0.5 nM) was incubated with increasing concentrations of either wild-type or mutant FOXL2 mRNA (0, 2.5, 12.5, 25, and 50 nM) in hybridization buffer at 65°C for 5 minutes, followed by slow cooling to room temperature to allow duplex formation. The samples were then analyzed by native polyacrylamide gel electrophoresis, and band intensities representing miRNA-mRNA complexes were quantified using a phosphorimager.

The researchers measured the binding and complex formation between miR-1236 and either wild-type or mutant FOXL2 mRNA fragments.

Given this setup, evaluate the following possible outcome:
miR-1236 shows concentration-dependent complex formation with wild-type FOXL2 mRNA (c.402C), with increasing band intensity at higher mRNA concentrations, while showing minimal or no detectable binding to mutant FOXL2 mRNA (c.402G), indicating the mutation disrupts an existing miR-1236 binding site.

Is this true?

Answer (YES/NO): NO